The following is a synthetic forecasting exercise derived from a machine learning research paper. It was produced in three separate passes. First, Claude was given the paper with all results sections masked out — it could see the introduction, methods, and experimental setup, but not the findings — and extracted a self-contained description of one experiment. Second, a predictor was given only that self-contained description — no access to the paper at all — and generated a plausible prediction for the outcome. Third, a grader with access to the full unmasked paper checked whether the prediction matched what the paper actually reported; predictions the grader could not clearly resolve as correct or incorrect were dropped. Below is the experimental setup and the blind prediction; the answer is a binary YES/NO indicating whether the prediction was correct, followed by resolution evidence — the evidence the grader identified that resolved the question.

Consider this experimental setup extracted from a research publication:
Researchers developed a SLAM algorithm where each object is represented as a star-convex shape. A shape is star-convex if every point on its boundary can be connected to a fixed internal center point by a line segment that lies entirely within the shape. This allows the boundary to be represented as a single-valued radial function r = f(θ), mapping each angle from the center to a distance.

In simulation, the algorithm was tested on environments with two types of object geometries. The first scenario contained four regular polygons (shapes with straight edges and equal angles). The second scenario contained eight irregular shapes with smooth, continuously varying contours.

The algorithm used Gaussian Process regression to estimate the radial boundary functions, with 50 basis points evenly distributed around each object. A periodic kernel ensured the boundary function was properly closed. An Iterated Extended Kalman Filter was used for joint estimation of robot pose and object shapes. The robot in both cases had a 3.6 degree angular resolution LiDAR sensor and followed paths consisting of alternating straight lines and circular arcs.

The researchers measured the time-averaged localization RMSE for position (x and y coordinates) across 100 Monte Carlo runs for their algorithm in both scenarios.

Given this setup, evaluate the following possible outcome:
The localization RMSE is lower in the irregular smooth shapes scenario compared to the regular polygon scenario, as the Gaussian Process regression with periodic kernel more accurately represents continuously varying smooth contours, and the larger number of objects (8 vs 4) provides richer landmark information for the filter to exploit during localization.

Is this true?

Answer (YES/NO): NO